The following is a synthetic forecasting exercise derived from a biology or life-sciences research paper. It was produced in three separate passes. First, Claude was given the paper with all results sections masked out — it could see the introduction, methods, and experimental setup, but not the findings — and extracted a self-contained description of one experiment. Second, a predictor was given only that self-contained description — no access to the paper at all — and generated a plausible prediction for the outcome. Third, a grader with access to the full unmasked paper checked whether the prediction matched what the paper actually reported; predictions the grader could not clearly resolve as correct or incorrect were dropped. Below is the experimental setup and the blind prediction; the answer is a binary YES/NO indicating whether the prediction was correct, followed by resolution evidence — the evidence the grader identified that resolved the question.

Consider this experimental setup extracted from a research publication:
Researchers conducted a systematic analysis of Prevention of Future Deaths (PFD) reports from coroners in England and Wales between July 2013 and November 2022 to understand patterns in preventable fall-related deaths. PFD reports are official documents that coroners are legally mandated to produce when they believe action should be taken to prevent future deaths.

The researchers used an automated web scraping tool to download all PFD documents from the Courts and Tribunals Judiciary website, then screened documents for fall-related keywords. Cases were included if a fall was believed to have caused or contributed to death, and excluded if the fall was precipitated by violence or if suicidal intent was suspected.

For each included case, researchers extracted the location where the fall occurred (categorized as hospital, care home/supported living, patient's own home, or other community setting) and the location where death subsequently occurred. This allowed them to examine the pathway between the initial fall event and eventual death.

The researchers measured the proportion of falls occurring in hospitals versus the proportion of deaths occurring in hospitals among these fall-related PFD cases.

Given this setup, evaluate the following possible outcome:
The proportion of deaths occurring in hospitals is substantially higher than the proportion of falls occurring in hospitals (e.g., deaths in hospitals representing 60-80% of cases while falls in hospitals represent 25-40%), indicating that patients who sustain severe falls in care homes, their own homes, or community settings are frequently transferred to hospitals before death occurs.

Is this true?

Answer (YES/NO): NO